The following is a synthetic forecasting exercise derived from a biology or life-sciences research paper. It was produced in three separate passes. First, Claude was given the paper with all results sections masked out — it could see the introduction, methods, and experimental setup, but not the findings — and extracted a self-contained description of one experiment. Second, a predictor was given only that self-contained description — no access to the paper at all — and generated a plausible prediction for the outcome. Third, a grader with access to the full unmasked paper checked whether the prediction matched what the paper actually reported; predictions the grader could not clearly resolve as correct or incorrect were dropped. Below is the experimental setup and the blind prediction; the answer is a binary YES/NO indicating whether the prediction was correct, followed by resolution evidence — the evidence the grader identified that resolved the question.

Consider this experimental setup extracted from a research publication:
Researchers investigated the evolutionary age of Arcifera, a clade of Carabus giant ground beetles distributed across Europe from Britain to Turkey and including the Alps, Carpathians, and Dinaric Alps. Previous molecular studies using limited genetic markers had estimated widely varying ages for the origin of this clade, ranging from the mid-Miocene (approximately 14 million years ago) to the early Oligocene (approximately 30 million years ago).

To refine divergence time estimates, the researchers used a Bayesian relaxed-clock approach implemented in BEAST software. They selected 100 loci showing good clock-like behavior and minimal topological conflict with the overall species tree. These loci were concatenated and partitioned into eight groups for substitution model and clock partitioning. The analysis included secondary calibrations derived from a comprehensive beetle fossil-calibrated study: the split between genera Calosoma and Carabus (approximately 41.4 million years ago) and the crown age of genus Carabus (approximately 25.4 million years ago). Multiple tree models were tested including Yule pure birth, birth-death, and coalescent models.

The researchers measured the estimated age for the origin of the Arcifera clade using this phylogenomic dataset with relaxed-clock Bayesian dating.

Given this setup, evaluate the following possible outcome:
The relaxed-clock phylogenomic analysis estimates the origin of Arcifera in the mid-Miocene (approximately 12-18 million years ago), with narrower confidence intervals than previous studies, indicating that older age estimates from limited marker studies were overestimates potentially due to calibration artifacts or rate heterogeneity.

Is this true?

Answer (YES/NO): NO